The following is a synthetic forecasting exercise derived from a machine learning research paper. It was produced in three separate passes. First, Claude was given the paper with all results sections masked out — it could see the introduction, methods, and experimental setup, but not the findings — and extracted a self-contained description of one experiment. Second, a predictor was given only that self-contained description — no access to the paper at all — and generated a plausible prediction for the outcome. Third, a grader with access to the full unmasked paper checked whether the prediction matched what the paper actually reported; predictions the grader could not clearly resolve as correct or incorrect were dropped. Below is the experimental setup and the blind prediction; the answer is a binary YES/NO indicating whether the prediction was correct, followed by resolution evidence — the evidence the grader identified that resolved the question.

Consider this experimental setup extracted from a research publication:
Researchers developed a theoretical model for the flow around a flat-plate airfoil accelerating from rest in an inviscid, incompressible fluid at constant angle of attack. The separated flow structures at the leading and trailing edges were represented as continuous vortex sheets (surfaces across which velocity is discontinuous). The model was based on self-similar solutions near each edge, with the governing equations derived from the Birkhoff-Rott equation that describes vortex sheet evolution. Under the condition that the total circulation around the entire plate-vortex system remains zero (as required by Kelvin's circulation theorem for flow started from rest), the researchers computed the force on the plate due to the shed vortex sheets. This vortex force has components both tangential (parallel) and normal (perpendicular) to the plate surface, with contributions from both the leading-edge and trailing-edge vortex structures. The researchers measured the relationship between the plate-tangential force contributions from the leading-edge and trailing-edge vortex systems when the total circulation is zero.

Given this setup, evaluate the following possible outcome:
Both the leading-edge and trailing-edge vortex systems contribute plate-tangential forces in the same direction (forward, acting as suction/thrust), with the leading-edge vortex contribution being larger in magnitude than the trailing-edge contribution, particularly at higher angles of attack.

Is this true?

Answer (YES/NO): NO